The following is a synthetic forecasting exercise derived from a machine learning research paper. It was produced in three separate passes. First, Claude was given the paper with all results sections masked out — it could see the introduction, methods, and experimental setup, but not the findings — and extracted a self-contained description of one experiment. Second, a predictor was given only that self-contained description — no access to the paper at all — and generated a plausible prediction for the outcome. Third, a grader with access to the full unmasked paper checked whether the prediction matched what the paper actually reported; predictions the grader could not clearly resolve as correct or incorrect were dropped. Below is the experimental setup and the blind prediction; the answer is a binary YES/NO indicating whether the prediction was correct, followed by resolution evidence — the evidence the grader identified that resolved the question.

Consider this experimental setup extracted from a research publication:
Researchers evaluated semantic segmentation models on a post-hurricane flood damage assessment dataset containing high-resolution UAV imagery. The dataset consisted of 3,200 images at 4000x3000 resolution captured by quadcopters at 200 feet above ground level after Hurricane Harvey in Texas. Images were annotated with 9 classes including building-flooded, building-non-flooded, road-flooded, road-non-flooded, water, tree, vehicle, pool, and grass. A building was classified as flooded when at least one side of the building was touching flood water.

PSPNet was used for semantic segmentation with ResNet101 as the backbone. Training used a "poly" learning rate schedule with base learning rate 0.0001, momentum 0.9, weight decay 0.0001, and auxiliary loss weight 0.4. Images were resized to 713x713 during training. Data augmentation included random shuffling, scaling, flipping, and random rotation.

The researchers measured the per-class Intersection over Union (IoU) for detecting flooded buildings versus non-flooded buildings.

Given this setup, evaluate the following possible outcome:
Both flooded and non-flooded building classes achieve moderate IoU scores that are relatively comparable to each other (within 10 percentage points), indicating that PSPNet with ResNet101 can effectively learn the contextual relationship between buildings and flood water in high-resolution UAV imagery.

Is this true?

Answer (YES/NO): NO